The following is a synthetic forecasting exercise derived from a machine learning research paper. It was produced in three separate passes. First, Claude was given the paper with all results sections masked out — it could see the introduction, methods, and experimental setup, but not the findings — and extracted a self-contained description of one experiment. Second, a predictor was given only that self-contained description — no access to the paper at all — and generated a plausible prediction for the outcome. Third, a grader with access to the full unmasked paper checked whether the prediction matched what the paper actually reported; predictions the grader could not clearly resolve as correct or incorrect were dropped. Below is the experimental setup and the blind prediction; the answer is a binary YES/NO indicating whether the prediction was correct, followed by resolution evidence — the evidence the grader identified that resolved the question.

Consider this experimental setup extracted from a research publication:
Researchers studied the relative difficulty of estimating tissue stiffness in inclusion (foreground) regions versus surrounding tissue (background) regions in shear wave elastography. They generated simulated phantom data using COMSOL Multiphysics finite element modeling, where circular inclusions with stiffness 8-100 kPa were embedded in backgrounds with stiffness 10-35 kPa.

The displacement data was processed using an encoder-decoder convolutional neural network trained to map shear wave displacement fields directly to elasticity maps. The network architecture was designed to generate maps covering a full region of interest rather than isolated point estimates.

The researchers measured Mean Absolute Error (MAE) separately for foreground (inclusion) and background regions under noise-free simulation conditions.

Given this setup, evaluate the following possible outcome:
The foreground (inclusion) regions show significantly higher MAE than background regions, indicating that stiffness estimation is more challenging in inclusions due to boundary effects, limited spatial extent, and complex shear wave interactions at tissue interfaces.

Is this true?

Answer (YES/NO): YES